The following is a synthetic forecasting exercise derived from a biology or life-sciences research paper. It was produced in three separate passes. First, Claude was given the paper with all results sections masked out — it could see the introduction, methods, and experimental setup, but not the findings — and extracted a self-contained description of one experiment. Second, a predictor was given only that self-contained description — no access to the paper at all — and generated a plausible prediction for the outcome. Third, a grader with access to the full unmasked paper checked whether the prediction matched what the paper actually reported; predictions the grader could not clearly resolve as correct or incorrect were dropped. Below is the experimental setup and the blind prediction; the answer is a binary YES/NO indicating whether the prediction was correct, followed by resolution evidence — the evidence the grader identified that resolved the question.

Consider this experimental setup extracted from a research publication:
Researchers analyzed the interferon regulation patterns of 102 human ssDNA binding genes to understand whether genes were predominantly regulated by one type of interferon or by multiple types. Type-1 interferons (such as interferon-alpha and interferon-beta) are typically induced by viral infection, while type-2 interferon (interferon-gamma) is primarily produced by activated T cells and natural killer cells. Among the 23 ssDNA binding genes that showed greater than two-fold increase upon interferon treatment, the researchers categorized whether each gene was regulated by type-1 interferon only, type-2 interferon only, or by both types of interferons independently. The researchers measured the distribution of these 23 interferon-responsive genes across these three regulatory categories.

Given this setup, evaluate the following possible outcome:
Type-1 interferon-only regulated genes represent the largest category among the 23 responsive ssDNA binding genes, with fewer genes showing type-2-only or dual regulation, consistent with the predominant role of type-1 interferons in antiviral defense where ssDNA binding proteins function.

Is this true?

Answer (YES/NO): NO